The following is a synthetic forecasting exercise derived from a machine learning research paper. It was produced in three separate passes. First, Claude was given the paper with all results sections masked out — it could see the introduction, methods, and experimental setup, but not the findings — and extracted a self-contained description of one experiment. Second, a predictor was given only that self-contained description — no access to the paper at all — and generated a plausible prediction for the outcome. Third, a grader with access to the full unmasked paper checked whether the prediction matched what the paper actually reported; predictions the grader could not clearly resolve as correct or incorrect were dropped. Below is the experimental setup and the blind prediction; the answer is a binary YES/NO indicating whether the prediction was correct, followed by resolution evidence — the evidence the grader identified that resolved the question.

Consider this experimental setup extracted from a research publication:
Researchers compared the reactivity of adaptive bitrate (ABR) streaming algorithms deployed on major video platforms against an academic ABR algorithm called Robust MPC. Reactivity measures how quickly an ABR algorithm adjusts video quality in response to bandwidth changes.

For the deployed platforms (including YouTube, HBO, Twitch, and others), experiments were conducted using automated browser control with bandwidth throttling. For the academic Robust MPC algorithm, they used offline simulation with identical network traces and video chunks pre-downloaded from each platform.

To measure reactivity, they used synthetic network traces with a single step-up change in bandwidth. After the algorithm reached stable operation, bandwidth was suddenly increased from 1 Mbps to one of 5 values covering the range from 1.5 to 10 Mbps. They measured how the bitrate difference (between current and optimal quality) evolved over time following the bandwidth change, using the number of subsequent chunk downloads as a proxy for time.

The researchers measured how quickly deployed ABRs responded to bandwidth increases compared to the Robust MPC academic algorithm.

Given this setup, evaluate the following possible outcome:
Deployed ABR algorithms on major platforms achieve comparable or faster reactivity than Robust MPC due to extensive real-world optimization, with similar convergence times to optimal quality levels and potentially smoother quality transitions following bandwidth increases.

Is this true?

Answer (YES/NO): NO